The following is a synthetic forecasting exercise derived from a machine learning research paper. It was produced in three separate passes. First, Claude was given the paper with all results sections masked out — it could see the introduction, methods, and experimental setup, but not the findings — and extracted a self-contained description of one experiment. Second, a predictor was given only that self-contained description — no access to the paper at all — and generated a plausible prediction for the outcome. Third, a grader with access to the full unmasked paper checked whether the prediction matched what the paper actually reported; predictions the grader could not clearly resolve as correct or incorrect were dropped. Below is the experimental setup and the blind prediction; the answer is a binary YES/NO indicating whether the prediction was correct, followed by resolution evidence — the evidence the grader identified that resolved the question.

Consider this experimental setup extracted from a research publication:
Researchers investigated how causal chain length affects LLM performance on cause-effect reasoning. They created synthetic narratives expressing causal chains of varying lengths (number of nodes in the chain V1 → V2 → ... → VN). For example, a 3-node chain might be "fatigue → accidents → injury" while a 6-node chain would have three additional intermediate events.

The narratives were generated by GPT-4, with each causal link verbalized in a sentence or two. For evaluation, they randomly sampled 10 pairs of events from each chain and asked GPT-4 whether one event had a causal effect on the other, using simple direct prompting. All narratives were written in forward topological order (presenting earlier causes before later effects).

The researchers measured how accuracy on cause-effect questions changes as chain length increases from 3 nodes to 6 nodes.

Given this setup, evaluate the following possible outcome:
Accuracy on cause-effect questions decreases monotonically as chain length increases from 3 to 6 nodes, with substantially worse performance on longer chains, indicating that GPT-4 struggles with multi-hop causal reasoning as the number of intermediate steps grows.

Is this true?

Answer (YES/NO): YES